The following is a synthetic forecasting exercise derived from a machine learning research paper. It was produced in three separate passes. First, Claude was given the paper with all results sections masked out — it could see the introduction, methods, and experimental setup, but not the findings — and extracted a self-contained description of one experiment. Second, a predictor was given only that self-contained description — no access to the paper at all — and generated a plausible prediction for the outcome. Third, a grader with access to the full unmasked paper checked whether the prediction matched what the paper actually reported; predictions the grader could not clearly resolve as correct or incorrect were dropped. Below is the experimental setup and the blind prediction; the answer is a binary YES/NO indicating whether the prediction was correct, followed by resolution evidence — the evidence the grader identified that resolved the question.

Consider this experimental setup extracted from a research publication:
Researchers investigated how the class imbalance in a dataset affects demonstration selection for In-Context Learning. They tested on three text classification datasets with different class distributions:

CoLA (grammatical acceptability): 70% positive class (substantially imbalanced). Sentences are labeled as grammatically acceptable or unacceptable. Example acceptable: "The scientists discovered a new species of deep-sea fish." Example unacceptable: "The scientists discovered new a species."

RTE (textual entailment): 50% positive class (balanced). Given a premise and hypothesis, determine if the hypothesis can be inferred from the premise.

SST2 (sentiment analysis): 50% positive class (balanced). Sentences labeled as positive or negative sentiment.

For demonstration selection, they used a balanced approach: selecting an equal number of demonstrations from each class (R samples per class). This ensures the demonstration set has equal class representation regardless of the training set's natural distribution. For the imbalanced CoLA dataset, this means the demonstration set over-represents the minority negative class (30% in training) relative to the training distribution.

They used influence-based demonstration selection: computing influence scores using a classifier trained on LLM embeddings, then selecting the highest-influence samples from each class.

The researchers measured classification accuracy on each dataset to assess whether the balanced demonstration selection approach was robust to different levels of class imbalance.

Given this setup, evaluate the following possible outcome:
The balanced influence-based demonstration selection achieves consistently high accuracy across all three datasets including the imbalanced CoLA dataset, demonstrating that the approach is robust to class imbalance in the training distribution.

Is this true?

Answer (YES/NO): YES